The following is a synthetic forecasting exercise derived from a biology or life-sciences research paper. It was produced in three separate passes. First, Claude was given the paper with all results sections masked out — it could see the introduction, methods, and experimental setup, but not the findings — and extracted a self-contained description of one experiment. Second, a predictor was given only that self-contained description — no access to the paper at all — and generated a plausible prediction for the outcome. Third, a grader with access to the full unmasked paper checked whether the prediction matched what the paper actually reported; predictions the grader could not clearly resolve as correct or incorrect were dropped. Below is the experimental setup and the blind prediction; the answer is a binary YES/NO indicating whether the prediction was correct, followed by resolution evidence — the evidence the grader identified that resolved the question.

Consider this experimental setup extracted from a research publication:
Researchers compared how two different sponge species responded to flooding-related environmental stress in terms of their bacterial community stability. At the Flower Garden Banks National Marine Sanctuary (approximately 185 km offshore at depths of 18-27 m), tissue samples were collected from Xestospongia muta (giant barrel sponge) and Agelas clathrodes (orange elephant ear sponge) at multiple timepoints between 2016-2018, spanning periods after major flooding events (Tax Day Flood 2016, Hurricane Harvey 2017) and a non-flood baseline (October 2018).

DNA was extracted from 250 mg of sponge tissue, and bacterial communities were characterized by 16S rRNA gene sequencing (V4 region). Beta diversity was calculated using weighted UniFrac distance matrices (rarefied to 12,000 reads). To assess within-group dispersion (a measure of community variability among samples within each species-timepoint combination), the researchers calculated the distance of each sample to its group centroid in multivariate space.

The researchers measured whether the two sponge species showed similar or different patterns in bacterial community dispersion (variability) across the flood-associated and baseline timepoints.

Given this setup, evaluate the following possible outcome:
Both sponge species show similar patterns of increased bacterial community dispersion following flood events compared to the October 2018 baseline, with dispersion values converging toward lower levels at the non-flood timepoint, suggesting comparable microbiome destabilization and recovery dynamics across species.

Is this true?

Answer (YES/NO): NO